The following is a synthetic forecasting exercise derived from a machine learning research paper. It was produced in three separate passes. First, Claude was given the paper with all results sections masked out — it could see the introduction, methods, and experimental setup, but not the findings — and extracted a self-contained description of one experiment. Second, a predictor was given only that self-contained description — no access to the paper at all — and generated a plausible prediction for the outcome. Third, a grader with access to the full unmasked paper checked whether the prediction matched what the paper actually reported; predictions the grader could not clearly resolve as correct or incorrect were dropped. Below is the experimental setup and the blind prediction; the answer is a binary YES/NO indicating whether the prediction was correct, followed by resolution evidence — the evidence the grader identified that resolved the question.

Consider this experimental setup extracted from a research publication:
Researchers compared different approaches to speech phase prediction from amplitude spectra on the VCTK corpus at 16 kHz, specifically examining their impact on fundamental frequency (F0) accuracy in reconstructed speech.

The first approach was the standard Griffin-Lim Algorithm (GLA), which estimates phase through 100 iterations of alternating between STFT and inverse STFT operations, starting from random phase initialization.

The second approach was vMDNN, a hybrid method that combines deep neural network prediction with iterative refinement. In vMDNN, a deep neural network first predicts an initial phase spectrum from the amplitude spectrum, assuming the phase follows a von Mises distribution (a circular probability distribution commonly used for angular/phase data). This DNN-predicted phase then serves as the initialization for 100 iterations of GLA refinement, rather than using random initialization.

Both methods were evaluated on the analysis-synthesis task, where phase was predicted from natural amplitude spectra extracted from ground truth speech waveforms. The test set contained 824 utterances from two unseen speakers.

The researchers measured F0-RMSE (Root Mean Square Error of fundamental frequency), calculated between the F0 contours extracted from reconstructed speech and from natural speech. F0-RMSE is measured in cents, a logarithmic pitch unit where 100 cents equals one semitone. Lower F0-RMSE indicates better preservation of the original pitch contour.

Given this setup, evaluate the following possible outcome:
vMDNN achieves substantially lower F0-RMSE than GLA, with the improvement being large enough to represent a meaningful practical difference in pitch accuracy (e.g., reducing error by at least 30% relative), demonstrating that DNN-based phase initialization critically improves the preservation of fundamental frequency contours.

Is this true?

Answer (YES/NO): YES